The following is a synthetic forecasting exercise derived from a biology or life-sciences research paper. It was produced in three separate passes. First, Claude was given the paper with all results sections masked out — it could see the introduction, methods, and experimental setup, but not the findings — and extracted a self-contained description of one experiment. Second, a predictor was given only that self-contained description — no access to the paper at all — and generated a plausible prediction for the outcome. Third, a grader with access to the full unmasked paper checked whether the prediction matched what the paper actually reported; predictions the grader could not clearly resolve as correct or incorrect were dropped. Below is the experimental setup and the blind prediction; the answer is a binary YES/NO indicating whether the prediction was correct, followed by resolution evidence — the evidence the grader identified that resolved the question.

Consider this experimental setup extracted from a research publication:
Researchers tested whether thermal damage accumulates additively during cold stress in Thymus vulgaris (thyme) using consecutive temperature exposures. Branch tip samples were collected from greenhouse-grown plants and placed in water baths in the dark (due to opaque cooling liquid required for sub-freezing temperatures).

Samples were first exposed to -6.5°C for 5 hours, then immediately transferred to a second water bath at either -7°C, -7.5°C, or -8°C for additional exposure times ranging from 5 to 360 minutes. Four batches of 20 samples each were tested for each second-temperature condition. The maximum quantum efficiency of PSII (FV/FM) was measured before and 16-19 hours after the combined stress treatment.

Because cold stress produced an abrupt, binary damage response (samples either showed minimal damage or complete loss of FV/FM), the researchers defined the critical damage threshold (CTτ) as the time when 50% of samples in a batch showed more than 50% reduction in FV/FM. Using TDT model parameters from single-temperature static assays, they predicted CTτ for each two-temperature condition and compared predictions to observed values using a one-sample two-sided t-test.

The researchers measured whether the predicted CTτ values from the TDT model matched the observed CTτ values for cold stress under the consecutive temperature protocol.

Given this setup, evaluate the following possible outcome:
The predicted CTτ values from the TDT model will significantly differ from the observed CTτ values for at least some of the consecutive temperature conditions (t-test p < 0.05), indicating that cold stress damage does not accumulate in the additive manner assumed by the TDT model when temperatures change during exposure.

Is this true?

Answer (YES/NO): NO